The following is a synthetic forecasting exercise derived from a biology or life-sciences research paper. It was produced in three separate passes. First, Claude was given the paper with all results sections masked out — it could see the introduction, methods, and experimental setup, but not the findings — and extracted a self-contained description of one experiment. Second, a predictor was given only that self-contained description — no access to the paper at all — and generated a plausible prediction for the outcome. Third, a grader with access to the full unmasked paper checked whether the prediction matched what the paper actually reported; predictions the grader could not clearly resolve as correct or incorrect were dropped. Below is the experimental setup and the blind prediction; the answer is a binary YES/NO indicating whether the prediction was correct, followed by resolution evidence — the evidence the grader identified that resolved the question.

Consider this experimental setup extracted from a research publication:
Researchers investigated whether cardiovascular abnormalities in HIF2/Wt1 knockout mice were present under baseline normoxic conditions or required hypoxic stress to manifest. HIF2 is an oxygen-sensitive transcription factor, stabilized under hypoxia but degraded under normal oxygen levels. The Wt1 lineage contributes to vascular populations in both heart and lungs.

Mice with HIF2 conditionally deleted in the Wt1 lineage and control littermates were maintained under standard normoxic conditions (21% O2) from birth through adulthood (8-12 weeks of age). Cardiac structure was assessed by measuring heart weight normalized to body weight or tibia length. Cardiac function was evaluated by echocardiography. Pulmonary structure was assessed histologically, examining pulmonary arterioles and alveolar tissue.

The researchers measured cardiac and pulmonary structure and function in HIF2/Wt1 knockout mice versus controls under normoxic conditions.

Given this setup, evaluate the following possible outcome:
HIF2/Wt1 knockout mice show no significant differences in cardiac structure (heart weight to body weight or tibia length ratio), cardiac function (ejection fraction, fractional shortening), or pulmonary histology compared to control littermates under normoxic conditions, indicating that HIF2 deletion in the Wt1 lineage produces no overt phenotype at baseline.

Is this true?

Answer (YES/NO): YES